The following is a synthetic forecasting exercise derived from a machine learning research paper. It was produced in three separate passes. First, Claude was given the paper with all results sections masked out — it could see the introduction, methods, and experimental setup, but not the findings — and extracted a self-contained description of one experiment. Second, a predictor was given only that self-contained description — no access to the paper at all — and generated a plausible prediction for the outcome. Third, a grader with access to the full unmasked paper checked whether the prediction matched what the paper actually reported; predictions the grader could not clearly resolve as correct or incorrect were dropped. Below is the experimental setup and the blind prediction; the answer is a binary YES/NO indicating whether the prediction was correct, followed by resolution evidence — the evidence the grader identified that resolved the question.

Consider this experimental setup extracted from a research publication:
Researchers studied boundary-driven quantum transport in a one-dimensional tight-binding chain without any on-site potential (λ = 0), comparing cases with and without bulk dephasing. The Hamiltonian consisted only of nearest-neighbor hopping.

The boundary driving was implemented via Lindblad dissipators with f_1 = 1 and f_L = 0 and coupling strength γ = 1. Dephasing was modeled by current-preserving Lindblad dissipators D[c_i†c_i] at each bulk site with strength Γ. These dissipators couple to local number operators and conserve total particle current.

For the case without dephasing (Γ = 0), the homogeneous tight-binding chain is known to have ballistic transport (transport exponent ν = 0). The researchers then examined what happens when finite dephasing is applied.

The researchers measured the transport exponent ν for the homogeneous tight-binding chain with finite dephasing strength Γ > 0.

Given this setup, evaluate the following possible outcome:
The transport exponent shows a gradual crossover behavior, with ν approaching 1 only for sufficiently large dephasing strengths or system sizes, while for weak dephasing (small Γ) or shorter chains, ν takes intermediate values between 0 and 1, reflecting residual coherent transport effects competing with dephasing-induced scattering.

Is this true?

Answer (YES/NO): NO